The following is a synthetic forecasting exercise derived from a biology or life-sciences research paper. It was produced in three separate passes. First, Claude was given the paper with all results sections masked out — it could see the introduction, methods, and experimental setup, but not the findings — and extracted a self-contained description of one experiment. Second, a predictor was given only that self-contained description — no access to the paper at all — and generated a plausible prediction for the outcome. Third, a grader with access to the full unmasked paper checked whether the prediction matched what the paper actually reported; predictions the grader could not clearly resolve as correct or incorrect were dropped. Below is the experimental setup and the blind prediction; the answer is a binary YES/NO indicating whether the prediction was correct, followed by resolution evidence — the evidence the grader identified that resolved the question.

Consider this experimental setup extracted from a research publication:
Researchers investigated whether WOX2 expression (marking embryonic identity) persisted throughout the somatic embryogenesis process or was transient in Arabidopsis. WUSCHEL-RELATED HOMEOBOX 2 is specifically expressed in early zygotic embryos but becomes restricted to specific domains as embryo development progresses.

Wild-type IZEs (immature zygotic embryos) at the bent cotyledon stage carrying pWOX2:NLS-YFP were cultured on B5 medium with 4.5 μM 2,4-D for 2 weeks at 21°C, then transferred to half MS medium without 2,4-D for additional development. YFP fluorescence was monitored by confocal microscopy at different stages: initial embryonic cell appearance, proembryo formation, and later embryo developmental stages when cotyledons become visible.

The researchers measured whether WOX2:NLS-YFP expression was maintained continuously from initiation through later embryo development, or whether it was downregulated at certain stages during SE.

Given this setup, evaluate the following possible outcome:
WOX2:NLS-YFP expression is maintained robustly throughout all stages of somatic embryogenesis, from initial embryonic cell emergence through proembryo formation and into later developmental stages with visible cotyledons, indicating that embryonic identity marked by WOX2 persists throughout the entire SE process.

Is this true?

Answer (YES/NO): NO